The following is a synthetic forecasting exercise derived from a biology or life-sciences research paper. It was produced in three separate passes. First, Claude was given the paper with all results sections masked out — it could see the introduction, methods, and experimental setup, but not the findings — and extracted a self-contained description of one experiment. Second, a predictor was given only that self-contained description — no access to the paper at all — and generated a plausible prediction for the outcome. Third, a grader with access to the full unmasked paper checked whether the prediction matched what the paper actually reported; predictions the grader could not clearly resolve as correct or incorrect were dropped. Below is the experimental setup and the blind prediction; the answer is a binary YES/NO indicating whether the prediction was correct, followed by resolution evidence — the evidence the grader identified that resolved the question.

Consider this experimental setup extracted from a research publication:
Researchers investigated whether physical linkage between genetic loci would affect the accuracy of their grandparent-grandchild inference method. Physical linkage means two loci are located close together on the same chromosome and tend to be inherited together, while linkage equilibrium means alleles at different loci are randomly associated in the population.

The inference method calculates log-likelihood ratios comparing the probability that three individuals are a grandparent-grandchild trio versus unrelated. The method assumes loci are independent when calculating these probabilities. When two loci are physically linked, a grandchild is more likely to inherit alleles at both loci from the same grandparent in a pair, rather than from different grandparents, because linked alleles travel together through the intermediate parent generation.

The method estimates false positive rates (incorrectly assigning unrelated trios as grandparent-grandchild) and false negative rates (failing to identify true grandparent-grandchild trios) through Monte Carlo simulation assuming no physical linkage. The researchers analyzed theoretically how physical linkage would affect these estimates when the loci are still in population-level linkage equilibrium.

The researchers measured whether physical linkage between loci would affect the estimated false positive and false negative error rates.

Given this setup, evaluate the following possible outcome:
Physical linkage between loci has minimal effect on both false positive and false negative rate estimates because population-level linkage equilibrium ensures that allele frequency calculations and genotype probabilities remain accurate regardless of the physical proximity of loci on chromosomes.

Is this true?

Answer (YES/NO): NO